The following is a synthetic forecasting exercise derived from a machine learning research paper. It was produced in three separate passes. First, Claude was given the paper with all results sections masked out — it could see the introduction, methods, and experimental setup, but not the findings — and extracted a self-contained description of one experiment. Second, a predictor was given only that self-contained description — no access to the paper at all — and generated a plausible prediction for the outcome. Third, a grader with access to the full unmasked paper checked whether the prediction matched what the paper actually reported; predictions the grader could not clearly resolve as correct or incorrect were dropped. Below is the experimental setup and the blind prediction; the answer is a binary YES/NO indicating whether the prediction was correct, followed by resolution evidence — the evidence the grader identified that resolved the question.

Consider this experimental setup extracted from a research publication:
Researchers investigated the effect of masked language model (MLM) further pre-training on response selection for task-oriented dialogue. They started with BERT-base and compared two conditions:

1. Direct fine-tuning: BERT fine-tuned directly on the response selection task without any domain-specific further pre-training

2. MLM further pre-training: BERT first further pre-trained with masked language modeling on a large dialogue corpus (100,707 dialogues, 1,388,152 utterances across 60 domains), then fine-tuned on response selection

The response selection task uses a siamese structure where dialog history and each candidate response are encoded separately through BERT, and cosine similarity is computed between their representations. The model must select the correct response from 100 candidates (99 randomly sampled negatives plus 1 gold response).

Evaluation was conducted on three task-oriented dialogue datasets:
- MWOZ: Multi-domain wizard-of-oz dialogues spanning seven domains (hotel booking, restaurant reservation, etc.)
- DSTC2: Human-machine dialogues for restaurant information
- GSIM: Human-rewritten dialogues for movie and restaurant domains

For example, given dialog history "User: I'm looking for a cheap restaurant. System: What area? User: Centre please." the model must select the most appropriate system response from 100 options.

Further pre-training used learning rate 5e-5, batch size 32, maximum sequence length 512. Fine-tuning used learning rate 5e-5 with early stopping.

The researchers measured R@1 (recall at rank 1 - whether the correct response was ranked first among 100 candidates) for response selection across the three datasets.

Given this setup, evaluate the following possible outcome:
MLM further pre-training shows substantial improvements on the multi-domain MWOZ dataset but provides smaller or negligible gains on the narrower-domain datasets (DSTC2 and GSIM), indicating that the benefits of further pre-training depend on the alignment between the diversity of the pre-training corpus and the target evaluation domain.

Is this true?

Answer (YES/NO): NO